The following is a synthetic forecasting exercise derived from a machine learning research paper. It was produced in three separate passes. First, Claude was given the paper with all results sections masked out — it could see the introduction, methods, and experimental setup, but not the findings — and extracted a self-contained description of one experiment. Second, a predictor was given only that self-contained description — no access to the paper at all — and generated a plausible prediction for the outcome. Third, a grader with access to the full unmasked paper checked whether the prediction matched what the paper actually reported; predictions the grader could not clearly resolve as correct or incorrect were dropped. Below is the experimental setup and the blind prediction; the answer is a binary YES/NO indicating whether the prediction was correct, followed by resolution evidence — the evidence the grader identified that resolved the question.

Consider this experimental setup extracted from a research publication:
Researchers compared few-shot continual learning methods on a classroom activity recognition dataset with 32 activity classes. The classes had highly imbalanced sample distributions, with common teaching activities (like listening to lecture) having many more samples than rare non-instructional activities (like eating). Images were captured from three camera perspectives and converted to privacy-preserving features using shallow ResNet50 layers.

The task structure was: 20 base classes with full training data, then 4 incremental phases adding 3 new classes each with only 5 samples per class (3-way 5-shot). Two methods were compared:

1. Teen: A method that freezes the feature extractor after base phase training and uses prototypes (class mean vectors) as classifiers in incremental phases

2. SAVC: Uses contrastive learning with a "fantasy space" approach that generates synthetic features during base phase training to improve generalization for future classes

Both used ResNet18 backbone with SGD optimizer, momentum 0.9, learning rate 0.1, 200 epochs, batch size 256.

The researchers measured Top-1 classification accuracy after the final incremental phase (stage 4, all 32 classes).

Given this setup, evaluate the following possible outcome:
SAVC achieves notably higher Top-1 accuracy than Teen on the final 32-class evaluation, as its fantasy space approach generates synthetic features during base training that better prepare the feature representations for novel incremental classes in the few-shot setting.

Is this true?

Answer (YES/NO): YES